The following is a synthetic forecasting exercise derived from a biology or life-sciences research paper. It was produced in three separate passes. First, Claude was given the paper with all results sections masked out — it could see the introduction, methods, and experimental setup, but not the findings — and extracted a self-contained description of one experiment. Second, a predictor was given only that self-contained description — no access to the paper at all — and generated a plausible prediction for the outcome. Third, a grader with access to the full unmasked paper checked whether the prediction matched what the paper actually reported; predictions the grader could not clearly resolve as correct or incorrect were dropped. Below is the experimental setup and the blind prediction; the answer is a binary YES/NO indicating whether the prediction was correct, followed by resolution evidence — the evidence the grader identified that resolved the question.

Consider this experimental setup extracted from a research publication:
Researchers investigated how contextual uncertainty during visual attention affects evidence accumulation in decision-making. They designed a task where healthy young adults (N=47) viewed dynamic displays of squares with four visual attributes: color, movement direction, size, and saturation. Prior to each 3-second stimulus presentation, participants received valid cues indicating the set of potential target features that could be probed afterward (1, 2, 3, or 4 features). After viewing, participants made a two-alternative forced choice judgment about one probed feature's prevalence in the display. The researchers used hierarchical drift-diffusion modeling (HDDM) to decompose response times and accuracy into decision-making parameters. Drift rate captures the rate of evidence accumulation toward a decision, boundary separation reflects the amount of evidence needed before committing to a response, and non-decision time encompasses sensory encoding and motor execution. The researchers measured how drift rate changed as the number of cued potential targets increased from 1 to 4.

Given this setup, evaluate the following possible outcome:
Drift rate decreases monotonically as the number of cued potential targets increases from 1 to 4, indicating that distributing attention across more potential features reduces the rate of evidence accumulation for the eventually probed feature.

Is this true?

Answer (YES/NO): YES